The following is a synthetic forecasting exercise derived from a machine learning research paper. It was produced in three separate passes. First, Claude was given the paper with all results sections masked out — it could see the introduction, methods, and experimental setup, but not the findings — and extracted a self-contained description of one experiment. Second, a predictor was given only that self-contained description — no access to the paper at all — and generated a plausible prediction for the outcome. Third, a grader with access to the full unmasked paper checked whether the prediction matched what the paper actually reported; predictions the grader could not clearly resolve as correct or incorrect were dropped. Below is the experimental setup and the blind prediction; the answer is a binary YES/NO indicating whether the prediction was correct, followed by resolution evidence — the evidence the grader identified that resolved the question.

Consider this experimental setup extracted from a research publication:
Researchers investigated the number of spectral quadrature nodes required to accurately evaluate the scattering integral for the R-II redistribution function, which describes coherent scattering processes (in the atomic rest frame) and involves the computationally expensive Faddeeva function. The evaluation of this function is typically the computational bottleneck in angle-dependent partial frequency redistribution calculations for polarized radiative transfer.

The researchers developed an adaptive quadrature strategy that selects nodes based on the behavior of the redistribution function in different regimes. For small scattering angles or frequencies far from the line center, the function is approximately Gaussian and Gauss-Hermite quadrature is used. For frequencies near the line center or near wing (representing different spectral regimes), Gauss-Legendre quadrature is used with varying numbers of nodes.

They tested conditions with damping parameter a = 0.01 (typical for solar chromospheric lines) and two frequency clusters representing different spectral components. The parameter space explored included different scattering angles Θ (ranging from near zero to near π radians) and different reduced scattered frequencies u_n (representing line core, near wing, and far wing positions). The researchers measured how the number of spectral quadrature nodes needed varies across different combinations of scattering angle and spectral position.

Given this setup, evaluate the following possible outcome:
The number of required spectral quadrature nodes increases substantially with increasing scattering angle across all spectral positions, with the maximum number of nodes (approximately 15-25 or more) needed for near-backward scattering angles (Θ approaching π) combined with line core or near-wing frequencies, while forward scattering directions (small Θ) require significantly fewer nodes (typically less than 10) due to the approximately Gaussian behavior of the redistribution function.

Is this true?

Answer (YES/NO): NO